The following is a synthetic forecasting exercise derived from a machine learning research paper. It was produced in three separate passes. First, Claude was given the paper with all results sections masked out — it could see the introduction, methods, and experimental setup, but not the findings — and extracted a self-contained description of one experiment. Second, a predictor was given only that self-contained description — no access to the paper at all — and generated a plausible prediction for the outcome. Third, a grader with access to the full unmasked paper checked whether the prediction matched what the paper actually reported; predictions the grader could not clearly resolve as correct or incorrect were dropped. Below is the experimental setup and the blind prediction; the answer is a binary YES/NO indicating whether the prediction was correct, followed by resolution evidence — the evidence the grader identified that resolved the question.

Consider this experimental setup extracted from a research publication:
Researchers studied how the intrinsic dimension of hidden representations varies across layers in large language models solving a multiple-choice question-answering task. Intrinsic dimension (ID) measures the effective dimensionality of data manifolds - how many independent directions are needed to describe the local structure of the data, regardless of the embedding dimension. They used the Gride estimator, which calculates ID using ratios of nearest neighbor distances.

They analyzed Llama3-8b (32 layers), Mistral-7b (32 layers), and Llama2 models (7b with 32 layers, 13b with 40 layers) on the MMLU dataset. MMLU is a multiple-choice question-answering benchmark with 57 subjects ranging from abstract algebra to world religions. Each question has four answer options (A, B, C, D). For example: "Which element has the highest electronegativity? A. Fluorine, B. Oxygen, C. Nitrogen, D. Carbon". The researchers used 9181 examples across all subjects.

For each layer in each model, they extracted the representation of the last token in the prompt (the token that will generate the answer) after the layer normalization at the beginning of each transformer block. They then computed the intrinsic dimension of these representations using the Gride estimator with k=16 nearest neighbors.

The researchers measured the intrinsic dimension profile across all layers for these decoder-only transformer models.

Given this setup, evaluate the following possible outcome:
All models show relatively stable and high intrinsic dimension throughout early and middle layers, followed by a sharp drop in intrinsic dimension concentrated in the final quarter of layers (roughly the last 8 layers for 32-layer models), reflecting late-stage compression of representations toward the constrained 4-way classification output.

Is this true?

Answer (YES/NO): NO